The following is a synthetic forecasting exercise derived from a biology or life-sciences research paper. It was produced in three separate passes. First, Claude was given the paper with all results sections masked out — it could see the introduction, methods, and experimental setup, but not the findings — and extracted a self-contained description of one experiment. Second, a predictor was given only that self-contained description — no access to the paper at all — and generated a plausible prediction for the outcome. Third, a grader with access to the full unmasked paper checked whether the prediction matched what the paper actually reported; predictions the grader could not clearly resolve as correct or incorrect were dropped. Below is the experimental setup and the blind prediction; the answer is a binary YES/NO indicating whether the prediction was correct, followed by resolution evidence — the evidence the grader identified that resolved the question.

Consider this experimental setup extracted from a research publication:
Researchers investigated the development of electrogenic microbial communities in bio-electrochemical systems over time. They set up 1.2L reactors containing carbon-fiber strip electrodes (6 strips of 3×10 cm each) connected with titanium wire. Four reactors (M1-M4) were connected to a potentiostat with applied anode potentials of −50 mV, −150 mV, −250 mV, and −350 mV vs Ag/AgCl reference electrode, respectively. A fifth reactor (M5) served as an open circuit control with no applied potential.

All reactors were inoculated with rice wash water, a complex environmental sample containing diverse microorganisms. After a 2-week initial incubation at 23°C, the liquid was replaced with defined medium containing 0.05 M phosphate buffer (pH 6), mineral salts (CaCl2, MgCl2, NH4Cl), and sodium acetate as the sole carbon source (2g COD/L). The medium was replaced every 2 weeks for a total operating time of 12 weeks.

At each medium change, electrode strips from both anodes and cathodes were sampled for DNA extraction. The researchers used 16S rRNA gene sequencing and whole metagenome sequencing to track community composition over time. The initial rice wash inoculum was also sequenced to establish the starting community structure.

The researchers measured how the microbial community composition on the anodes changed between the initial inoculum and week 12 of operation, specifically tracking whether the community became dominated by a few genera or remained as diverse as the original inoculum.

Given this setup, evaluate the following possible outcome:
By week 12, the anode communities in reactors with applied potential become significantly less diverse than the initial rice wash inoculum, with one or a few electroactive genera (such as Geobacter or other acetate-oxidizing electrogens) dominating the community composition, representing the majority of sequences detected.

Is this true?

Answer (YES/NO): NO